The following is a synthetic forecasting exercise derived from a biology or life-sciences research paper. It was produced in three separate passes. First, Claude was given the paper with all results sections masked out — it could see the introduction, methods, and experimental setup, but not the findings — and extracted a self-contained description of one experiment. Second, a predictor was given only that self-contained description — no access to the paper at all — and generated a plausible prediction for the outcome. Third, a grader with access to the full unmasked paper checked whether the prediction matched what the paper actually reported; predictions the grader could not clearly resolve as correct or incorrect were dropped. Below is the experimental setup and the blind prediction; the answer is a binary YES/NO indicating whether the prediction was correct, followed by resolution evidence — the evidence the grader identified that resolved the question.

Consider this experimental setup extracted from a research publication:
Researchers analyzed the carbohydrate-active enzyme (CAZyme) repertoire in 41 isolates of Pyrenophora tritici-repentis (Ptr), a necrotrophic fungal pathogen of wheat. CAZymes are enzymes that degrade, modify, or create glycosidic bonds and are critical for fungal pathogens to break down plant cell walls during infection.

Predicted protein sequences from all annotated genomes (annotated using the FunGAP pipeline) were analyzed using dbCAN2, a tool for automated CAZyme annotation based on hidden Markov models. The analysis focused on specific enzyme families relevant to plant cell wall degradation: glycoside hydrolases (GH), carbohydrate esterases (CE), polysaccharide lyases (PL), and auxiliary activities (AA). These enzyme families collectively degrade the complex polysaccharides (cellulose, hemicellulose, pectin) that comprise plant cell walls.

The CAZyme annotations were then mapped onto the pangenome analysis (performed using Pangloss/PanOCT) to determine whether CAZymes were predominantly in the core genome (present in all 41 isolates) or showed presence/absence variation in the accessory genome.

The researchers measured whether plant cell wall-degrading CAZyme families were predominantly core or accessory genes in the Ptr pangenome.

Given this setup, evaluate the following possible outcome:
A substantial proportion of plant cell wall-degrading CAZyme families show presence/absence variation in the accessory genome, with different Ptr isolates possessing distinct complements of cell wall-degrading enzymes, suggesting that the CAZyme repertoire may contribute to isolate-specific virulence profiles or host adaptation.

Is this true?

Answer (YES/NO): NO